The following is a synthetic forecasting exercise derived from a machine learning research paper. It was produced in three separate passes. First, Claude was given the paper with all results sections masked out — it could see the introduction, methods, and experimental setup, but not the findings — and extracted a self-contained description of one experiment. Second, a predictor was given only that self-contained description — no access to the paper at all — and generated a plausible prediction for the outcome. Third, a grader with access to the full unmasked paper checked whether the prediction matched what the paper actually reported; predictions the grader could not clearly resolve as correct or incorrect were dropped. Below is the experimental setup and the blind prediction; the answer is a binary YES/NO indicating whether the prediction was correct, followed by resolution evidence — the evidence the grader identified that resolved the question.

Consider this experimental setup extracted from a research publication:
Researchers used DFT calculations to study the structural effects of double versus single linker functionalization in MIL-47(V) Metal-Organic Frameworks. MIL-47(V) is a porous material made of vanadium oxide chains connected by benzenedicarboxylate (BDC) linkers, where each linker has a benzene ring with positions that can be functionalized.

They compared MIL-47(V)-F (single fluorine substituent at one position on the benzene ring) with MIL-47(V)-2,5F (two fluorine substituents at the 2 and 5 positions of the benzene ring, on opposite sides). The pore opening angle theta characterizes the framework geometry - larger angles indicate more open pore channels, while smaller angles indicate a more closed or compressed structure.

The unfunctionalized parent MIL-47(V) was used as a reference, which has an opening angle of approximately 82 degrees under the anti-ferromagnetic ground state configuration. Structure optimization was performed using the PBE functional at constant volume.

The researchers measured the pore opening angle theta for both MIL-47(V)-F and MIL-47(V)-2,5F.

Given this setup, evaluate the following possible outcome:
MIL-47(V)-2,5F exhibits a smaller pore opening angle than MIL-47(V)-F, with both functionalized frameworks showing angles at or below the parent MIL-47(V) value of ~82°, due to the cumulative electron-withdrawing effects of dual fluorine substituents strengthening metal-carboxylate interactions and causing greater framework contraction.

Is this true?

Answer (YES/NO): YES